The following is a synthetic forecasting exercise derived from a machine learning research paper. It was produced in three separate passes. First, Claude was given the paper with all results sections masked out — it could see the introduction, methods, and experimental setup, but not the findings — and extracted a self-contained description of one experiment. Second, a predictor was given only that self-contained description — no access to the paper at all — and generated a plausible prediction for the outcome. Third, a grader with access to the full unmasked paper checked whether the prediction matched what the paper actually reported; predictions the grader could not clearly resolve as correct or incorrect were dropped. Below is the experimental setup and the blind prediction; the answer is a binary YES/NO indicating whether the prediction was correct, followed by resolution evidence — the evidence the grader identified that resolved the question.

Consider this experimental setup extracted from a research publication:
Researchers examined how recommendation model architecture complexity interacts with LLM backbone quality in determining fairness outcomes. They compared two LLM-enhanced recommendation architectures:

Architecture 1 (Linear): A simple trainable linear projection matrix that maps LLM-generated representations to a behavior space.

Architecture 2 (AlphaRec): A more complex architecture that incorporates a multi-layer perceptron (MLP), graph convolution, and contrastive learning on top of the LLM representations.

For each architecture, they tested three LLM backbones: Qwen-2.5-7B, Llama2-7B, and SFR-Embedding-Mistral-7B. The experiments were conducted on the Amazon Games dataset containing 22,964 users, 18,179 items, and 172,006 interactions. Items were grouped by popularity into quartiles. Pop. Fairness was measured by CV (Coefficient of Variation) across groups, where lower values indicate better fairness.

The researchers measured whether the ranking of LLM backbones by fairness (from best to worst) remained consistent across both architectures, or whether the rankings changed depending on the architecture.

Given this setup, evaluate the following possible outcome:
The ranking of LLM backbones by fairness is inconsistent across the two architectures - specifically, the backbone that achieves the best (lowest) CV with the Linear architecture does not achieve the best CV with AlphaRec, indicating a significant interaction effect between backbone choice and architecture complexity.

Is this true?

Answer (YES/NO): NO